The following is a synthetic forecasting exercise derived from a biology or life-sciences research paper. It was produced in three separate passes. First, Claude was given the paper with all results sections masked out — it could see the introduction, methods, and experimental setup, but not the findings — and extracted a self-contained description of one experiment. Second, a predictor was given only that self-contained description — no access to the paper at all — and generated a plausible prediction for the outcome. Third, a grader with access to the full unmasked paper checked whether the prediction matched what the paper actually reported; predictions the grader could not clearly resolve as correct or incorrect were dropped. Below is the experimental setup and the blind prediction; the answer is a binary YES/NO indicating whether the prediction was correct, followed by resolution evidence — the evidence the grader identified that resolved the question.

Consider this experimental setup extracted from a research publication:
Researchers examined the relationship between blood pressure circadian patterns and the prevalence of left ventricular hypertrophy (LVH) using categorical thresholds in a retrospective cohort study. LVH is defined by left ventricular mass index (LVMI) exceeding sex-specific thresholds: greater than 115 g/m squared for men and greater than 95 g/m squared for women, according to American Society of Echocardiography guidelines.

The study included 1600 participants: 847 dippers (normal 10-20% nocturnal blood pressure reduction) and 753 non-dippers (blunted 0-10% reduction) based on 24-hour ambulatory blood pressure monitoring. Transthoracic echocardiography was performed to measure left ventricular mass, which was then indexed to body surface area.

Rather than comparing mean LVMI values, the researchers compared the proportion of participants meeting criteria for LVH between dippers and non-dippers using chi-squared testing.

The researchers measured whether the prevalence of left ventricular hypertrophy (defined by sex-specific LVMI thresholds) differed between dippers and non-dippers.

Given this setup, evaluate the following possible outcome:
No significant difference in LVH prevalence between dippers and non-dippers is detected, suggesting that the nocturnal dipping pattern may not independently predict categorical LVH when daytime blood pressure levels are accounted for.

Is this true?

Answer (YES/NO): NO